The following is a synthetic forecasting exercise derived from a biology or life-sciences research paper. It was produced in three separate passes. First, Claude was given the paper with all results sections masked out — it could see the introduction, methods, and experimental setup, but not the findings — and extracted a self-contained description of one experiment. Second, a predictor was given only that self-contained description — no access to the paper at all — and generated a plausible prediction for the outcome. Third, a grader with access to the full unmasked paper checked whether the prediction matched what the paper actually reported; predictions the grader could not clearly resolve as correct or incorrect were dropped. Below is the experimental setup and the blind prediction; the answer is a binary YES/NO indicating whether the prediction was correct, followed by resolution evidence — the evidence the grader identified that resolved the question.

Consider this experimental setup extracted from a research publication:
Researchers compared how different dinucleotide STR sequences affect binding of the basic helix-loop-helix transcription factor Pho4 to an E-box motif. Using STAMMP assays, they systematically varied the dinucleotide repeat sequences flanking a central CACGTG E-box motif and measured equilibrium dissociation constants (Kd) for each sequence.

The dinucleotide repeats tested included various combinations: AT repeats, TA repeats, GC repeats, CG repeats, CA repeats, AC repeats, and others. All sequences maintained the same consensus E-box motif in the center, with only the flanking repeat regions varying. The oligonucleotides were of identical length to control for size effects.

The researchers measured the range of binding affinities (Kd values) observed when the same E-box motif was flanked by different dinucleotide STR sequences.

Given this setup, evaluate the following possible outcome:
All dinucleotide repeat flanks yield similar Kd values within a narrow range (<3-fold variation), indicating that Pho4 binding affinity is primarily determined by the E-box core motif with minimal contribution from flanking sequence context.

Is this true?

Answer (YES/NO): NO